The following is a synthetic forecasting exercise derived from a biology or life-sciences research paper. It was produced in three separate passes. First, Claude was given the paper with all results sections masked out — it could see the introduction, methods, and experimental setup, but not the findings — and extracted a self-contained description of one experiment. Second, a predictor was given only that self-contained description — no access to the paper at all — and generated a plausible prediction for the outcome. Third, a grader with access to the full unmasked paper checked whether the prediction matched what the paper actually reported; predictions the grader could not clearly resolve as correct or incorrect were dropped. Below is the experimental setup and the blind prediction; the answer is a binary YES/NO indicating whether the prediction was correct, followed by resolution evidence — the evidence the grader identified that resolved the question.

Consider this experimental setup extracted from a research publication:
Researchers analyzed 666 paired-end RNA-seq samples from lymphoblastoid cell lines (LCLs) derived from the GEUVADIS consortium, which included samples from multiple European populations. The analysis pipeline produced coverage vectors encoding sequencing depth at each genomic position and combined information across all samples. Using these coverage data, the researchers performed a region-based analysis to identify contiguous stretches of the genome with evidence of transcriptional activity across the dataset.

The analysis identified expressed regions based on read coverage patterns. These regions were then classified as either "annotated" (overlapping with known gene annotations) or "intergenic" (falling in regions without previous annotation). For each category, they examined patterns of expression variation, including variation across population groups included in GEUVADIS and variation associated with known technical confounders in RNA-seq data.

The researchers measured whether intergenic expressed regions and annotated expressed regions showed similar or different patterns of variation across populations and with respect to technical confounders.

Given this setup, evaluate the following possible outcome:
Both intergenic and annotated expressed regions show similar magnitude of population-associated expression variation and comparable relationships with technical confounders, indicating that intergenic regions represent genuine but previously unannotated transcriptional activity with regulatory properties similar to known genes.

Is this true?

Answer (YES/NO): YES